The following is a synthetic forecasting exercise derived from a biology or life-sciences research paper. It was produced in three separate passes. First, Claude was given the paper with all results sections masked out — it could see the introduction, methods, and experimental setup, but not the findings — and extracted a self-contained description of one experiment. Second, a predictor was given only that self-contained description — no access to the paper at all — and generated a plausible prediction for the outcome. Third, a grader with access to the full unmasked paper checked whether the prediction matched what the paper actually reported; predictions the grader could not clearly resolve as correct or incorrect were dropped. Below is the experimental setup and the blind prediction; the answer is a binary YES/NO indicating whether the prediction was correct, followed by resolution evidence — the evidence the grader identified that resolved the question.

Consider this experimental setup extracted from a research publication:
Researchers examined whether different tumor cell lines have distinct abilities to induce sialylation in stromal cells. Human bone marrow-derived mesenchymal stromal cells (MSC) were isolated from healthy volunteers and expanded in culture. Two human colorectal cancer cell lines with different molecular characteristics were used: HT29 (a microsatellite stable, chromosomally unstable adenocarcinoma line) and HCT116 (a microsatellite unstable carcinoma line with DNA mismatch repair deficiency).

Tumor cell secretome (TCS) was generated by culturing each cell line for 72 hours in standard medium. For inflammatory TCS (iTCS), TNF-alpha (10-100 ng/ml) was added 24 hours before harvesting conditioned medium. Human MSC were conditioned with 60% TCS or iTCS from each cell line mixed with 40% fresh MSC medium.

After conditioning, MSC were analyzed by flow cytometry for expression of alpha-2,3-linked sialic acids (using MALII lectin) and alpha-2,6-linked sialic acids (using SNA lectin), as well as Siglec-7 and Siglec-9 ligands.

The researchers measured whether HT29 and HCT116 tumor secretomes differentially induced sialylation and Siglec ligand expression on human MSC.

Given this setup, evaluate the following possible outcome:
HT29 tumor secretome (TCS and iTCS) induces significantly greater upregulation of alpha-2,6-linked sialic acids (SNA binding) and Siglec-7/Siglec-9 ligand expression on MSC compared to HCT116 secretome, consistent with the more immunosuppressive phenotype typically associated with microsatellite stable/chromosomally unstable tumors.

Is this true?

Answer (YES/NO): NO